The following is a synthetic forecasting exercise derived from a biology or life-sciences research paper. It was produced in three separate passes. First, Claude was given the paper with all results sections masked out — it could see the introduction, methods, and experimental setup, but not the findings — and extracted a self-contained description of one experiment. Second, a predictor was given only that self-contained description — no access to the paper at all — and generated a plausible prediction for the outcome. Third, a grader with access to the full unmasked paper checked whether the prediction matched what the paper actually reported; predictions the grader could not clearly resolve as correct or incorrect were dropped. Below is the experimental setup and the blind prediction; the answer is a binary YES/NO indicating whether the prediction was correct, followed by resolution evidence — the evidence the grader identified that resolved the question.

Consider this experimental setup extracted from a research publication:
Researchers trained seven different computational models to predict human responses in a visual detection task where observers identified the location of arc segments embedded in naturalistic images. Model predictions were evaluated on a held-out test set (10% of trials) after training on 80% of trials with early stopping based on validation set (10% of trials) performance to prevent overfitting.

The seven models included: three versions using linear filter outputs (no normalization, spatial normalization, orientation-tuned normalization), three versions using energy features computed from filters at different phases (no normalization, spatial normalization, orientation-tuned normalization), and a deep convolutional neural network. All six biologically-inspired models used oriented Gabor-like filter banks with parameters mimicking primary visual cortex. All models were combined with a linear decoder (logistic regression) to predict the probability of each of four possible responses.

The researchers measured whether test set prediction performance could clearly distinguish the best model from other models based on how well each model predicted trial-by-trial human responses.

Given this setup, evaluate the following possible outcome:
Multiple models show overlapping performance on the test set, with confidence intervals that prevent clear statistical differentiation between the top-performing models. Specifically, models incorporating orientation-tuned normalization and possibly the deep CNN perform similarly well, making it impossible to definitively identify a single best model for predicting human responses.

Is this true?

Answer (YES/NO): YES